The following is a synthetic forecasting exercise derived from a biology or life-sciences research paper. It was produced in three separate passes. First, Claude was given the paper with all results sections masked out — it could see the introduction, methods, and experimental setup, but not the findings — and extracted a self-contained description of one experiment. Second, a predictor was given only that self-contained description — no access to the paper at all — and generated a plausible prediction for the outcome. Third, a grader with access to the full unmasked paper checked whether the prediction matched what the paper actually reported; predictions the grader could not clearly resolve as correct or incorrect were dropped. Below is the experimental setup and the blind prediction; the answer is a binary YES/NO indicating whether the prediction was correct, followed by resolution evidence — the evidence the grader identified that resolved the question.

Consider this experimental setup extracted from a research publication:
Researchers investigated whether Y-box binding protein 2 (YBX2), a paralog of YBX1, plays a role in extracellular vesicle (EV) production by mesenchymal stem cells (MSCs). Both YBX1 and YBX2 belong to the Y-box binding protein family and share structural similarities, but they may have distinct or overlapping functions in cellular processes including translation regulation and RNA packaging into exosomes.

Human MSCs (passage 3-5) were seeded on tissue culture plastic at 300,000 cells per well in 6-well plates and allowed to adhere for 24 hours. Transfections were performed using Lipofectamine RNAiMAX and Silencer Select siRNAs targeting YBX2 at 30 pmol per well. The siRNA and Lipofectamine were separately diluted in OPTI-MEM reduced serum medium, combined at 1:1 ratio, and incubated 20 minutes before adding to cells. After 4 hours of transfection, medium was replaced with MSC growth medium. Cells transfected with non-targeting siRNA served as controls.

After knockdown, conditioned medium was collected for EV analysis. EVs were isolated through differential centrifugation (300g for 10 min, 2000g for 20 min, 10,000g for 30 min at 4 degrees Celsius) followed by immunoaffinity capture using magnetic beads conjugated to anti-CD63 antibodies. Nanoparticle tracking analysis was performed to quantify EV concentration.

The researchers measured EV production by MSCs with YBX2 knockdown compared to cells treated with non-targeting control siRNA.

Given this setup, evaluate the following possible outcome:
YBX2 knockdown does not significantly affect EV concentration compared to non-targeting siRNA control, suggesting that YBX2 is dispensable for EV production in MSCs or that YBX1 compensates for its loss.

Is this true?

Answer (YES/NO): YES